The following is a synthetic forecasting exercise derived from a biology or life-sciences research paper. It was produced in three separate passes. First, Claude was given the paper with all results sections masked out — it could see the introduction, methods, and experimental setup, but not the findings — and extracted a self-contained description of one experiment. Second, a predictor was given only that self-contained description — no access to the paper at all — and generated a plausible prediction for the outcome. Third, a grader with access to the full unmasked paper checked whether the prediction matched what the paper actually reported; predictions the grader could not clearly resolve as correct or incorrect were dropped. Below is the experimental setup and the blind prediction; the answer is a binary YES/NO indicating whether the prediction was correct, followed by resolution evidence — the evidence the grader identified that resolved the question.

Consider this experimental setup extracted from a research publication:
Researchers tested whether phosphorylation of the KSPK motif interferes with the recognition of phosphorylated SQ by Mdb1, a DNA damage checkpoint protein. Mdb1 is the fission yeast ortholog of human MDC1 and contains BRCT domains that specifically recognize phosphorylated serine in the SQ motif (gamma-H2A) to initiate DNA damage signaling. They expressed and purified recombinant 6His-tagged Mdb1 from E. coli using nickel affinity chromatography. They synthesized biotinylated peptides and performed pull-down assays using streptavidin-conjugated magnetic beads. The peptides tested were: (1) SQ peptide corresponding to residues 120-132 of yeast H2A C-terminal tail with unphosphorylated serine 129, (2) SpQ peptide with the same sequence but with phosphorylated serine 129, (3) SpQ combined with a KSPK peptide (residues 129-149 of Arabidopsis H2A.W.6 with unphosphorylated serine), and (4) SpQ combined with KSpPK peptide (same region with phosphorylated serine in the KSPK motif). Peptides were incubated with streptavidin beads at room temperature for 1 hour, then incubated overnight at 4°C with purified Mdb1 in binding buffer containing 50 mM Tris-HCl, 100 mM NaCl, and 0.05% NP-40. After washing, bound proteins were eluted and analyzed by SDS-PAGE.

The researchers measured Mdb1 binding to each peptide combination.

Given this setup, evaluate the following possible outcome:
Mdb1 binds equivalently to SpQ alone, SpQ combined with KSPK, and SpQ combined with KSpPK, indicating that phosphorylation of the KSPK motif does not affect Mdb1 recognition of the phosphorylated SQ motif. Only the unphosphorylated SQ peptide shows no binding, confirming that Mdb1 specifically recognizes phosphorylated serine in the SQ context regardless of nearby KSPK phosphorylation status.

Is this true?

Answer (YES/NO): NO